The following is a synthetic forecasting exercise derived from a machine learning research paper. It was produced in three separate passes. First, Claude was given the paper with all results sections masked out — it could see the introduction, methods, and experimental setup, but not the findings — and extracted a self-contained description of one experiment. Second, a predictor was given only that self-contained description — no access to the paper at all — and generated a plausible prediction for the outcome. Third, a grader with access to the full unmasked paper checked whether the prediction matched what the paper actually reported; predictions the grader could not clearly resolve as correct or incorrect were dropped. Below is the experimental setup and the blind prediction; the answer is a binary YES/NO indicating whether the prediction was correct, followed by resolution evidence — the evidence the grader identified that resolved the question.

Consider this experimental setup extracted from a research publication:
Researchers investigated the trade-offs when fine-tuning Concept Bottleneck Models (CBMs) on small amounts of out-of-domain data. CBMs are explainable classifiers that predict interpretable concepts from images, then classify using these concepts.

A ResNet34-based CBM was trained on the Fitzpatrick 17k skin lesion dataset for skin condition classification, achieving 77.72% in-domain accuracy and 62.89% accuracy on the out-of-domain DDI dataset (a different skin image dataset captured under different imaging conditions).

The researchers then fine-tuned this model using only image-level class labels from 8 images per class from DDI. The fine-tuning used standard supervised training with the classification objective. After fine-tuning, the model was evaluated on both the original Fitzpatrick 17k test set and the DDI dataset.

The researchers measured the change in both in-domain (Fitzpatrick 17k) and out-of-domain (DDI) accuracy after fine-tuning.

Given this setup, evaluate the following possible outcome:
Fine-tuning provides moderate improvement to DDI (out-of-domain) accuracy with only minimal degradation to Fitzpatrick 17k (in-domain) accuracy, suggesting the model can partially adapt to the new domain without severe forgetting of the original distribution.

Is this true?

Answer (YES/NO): NO